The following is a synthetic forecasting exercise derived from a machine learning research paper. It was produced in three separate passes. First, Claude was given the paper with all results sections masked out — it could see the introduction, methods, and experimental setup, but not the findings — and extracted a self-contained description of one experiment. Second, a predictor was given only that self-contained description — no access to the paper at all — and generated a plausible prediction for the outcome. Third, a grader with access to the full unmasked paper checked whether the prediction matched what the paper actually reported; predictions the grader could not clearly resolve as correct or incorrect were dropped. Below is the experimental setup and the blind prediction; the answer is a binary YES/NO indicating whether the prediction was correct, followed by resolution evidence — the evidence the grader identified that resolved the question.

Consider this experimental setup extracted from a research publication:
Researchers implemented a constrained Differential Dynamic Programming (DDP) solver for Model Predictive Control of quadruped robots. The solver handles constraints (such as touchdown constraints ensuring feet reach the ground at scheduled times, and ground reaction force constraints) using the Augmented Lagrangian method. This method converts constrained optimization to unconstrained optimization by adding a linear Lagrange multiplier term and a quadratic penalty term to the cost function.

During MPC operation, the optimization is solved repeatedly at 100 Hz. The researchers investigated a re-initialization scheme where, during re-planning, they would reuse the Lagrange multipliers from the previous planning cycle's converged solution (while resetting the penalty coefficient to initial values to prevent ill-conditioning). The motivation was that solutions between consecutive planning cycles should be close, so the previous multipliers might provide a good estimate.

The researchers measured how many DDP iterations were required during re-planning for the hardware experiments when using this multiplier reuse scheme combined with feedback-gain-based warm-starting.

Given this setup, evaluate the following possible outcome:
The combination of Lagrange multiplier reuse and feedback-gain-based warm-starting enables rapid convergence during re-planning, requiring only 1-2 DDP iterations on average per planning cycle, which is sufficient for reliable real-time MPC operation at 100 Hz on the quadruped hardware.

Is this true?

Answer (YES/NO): NO